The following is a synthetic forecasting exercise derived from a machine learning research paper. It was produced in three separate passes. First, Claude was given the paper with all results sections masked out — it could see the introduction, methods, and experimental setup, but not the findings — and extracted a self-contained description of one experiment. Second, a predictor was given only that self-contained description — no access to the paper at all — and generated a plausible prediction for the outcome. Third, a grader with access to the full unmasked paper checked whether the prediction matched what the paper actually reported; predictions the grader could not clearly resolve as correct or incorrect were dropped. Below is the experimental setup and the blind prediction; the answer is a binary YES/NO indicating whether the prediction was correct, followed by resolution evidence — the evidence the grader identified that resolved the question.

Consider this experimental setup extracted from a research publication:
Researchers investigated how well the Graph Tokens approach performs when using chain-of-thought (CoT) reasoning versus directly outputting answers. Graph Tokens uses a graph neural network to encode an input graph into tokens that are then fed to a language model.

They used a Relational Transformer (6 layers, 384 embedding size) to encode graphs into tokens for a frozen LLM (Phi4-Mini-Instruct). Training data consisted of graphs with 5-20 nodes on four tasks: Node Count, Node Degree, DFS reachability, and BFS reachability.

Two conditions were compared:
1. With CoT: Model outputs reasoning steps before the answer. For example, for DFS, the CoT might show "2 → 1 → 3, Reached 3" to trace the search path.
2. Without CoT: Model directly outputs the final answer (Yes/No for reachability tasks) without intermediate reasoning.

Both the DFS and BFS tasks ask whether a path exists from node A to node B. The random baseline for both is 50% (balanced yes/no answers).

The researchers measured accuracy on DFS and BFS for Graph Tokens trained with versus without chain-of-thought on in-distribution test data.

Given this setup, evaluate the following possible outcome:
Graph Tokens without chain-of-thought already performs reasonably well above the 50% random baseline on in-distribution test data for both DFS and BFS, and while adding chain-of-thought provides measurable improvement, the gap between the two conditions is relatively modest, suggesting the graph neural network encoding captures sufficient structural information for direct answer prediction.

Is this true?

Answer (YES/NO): NO